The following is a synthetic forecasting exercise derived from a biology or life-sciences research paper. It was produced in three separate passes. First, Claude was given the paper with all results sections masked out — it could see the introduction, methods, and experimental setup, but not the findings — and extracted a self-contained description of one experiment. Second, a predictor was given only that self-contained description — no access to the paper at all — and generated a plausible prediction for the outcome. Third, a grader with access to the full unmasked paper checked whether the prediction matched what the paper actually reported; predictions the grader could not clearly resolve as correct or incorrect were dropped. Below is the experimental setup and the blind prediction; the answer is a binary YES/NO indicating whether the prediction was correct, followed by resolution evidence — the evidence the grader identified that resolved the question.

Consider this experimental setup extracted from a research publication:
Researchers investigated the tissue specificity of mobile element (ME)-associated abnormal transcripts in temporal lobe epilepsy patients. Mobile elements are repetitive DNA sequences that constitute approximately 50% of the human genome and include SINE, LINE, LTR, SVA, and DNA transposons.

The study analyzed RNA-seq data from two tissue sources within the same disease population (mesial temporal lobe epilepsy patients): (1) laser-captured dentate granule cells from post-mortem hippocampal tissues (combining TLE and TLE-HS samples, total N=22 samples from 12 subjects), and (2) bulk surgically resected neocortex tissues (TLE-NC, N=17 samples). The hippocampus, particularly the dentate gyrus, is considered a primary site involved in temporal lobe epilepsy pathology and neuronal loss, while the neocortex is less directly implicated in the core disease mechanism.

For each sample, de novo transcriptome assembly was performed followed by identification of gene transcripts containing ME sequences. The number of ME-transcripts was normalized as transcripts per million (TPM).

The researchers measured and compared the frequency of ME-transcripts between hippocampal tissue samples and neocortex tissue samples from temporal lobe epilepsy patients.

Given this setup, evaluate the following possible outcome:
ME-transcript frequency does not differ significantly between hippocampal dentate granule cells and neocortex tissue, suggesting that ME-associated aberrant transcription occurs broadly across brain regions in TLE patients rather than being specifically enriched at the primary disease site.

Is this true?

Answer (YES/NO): NO